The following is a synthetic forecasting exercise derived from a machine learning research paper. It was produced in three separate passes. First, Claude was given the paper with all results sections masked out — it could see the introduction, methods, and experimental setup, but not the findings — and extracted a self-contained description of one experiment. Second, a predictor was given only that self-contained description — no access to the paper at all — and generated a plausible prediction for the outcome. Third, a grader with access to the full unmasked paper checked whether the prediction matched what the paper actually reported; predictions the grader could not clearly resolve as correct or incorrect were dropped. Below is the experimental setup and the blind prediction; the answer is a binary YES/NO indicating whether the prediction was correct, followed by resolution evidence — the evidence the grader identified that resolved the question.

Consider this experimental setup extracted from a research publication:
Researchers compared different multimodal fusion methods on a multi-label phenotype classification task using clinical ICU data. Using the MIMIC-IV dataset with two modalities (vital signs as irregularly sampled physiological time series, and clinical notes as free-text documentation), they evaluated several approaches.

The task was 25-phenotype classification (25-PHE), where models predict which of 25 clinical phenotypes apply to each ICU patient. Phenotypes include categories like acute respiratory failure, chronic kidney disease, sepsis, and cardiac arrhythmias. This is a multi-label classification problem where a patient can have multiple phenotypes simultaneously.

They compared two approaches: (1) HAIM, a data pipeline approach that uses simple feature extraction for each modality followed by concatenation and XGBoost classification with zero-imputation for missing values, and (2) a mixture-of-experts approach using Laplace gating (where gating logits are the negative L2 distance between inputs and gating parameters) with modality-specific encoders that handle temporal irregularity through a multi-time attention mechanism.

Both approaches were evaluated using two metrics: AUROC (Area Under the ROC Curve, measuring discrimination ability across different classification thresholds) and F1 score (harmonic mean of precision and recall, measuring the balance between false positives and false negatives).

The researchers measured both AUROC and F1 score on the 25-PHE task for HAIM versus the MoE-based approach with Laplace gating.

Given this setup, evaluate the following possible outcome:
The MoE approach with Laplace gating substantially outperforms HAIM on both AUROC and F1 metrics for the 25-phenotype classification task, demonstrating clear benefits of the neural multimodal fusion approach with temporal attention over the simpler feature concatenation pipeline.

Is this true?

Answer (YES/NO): NO